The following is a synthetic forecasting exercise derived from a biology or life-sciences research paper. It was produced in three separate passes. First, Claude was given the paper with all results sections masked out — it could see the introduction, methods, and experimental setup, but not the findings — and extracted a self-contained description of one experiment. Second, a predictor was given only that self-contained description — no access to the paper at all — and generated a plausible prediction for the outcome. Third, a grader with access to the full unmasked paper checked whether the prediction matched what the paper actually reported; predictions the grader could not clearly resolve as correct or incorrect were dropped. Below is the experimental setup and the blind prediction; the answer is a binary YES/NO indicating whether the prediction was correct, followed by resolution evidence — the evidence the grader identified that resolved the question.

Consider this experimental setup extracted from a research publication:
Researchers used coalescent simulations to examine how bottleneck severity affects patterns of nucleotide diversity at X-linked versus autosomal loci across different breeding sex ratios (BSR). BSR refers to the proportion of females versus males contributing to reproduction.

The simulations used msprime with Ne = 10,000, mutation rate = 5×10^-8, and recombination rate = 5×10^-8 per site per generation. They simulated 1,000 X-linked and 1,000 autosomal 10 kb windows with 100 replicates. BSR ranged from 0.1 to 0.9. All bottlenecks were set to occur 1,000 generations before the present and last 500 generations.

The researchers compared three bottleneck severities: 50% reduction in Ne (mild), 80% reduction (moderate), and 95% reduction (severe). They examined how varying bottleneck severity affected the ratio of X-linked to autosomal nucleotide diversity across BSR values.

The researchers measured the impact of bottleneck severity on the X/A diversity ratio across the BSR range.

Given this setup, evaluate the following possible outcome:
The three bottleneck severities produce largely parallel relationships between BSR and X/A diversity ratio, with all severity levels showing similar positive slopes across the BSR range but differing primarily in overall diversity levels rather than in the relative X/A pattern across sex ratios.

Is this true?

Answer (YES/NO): YES